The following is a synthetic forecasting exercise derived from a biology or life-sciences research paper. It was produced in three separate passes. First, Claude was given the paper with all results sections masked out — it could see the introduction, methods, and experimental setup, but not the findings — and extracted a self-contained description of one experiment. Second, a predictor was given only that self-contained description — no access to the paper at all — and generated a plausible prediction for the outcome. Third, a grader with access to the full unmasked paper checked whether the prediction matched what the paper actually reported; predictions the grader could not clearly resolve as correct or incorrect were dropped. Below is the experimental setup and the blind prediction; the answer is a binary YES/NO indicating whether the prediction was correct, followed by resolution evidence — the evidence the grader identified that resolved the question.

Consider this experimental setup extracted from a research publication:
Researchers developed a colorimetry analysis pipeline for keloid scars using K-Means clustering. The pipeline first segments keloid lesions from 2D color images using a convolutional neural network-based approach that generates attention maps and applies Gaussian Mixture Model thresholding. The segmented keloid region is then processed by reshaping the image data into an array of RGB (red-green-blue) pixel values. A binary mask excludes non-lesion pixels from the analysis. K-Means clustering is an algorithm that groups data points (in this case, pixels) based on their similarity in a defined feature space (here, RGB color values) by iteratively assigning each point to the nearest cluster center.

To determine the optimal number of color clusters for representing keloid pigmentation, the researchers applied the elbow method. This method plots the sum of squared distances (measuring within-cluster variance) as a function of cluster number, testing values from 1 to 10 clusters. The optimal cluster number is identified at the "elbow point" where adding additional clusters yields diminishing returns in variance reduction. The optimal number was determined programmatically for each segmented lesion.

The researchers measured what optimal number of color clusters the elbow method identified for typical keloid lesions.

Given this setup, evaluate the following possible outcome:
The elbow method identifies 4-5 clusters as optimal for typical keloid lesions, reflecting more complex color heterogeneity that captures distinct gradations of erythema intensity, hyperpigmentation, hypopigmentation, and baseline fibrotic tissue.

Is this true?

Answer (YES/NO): NO